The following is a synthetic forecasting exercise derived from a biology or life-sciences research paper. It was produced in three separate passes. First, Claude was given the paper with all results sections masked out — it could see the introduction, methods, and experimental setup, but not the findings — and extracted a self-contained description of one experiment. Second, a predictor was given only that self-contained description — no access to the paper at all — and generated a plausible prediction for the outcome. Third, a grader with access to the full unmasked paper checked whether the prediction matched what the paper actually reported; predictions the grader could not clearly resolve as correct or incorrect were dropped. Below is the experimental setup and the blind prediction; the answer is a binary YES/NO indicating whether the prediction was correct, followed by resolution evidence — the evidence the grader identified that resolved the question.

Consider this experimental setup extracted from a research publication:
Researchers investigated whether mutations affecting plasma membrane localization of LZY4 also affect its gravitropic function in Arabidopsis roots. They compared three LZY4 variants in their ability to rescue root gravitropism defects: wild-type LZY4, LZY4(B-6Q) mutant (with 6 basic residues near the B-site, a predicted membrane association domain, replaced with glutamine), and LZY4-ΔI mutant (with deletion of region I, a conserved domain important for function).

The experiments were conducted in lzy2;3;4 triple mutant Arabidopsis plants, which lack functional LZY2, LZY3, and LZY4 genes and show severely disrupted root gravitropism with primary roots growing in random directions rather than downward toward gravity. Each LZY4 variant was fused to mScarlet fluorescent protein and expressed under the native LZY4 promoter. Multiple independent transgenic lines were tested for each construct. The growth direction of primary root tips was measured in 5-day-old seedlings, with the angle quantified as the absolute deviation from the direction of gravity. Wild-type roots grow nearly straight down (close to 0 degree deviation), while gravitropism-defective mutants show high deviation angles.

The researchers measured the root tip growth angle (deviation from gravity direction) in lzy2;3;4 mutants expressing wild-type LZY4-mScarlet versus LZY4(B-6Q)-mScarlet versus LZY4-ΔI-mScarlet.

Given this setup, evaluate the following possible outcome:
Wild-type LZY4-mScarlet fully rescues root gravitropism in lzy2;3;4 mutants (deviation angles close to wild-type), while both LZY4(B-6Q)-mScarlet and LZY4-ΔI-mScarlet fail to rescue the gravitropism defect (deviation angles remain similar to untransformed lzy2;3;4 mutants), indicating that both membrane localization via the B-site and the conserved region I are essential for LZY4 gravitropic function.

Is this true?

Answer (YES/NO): NO